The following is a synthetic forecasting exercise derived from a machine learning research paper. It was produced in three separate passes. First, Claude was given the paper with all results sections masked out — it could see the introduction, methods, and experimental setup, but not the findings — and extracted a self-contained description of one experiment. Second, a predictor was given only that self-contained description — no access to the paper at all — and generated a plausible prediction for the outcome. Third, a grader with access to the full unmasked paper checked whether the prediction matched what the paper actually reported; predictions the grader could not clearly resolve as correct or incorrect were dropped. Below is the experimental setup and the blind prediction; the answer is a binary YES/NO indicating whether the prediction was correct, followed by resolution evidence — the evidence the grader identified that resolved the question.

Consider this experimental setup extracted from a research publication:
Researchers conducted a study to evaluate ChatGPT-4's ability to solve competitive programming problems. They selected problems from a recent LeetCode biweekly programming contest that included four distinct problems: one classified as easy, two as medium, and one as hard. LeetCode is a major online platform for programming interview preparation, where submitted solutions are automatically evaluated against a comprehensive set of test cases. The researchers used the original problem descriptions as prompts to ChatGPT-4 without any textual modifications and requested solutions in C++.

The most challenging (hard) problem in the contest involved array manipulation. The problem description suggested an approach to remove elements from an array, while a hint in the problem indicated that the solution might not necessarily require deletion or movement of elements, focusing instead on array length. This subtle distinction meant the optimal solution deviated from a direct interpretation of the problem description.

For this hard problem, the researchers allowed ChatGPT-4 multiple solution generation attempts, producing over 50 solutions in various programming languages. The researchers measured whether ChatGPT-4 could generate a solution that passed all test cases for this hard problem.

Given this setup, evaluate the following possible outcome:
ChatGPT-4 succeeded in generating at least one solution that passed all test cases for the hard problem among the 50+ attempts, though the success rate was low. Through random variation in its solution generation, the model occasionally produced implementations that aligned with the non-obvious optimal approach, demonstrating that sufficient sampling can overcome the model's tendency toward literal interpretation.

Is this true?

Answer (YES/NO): NO